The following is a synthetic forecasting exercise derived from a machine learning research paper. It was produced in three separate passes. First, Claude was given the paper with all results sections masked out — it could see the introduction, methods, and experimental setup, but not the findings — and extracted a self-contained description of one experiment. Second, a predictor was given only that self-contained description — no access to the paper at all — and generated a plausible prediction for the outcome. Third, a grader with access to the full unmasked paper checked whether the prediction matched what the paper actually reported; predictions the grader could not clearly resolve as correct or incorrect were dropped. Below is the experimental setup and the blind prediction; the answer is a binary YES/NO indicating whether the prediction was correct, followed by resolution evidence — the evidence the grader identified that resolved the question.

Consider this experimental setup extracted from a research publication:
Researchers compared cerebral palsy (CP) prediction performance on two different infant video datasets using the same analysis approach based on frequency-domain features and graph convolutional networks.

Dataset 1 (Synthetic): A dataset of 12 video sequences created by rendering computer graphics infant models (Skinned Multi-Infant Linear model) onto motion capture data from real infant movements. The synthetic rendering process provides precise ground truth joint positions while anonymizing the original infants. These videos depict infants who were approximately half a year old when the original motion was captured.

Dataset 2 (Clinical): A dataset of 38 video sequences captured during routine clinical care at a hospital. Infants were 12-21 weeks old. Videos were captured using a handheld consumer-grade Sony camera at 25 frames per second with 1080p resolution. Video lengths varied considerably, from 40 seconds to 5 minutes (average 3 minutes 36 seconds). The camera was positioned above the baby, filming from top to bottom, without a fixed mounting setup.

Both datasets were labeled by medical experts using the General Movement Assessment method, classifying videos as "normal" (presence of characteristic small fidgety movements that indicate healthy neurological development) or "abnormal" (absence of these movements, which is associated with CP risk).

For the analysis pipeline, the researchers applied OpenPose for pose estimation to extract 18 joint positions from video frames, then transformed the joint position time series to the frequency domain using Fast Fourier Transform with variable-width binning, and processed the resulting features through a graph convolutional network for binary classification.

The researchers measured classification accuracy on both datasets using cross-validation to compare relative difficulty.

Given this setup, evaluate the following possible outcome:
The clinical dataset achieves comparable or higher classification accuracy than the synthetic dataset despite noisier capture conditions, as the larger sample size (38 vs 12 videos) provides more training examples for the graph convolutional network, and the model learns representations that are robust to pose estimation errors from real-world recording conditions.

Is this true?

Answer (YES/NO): NO